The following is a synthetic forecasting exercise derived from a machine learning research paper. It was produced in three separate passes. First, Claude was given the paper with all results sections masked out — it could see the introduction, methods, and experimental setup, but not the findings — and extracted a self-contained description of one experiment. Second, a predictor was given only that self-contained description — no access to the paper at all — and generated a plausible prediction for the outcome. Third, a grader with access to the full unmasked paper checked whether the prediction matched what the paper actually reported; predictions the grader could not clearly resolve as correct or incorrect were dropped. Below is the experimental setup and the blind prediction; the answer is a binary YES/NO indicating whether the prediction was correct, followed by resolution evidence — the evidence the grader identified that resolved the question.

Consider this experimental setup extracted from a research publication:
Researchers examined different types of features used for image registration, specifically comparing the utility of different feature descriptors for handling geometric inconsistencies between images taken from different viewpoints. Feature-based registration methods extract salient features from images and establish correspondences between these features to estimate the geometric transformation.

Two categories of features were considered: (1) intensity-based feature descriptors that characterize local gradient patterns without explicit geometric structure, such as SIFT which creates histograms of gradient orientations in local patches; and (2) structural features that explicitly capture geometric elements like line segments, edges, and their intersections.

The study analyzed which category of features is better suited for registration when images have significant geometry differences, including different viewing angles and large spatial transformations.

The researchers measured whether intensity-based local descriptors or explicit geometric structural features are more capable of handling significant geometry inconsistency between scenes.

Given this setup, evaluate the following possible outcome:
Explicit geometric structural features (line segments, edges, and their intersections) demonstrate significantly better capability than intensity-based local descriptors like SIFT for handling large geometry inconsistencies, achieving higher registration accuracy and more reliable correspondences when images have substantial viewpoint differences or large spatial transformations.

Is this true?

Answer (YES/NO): NO